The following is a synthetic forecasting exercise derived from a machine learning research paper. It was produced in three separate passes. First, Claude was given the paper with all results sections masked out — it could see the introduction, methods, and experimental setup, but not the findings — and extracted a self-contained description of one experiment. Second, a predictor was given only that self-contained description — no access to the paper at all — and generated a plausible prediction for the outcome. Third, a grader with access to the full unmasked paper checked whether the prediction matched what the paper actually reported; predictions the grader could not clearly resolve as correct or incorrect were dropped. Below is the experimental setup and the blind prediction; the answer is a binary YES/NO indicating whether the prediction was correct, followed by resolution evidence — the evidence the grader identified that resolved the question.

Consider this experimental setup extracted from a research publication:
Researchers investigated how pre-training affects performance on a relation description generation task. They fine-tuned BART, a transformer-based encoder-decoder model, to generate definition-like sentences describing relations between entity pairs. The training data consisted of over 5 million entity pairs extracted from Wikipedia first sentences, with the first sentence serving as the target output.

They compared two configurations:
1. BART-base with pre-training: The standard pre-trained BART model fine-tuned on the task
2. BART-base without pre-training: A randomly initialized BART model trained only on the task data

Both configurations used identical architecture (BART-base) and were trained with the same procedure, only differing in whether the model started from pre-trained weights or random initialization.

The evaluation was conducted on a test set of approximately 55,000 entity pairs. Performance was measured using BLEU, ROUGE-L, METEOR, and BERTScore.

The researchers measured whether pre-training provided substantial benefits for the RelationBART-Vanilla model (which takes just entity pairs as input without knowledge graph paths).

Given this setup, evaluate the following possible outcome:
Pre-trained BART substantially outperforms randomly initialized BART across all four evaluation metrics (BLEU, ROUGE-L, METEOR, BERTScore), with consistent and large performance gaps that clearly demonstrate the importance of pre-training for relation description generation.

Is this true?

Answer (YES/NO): NO